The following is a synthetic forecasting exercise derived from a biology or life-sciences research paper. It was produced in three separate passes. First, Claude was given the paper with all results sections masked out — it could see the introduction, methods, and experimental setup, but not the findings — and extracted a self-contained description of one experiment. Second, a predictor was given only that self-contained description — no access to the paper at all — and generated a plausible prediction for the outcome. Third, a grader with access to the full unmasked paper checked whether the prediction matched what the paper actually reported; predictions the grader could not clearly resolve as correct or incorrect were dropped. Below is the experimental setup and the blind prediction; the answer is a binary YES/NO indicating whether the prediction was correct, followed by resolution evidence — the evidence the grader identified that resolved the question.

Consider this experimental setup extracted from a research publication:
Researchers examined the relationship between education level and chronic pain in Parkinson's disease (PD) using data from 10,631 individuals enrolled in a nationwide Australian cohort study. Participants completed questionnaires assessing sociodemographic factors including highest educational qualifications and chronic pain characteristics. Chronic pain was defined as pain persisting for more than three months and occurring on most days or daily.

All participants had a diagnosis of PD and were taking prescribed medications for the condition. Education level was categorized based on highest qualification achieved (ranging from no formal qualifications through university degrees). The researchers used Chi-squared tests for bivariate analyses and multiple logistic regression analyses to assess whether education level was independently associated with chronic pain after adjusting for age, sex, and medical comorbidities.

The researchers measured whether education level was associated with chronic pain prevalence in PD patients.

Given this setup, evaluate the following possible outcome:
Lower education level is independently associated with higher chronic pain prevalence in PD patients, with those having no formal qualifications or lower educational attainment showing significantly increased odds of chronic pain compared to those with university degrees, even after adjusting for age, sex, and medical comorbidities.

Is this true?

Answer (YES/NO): NO